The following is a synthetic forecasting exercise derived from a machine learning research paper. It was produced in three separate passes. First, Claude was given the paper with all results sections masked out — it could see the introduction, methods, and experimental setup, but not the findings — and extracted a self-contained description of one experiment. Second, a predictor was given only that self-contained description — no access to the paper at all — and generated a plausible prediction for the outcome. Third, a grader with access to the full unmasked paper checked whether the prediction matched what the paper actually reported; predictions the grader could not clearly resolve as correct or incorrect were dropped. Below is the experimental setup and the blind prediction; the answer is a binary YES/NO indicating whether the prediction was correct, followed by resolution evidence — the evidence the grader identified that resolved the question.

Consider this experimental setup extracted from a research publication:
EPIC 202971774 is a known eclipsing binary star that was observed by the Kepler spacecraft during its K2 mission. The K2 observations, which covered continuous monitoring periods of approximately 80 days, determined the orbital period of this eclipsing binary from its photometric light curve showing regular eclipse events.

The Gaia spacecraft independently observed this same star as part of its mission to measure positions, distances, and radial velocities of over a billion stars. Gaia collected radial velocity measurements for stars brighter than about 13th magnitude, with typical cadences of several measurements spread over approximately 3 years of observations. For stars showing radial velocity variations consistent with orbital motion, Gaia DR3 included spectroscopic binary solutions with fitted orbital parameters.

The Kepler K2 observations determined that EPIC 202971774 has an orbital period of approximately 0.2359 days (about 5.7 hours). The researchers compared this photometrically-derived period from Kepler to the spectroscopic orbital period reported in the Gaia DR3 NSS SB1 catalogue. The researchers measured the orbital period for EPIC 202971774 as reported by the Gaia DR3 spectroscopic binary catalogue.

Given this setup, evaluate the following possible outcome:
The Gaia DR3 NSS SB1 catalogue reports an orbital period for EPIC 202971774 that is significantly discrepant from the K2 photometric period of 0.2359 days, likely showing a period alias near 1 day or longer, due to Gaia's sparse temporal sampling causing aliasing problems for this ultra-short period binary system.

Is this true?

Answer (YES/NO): YES